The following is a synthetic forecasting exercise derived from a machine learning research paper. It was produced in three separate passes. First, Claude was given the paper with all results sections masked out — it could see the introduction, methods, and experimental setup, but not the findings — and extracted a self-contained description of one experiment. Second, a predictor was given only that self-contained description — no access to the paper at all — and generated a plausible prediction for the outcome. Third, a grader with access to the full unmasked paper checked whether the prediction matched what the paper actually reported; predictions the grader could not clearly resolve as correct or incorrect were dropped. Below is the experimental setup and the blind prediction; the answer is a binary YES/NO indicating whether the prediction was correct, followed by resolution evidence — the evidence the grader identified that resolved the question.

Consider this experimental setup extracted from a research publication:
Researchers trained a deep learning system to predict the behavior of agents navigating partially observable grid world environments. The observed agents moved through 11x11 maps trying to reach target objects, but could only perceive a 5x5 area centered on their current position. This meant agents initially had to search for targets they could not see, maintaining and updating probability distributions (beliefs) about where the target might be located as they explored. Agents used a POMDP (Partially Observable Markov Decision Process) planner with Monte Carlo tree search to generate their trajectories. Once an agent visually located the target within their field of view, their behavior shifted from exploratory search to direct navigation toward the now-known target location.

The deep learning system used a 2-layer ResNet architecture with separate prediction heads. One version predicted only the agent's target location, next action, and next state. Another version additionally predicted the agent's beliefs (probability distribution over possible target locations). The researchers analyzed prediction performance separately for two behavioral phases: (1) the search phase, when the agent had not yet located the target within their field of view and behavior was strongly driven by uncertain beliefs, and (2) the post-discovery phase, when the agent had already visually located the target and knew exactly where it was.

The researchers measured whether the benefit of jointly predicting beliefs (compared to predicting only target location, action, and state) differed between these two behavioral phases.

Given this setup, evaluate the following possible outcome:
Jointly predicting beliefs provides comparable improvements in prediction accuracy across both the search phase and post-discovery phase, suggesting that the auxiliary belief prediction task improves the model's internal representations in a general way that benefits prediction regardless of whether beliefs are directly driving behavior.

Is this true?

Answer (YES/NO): NO